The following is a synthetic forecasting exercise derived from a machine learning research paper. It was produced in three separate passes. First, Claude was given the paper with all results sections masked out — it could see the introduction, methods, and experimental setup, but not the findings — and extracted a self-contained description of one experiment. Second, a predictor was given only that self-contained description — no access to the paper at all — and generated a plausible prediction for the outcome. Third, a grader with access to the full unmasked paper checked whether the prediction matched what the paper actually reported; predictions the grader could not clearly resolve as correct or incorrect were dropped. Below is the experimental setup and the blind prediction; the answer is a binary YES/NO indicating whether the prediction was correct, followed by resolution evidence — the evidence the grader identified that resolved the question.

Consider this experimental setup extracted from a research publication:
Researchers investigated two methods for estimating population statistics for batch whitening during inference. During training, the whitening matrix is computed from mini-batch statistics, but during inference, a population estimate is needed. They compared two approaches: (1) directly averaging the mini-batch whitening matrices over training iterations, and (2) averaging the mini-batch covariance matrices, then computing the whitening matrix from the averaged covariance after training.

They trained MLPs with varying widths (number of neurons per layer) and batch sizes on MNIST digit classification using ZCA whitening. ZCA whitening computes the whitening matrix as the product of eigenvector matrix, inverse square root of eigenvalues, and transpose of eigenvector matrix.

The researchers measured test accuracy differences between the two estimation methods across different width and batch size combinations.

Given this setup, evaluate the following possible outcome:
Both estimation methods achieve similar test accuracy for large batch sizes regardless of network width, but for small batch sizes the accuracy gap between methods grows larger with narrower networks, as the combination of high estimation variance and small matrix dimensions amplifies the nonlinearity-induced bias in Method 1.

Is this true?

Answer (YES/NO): NO